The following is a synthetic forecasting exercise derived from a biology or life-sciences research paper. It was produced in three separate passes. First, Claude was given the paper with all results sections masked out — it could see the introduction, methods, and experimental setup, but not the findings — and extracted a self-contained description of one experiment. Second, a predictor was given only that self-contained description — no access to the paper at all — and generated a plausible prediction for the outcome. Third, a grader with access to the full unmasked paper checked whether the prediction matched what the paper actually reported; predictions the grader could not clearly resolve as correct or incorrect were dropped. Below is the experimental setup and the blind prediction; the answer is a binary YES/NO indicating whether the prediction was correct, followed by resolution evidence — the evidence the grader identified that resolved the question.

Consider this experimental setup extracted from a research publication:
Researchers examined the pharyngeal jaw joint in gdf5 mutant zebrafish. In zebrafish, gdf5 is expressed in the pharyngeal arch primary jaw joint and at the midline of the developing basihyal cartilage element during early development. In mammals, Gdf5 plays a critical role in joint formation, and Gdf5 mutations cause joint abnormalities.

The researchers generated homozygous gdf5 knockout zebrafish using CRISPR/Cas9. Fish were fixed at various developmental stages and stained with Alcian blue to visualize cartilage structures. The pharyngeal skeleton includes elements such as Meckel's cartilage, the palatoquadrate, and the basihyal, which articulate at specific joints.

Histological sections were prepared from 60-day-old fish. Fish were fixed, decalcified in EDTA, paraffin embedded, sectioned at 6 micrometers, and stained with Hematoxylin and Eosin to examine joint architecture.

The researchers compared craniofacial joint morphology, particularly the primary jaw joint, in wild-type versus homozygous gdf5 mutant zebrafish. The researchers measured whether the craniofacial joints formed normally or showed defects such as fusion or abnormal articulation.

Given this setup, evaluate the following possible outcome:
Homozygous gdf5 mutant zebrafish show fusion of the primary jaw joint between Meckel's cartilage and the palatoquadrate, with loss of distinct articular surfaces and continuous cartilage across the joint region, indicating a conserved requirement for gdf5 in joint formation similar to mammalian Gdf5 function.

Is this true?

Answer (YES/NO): NO